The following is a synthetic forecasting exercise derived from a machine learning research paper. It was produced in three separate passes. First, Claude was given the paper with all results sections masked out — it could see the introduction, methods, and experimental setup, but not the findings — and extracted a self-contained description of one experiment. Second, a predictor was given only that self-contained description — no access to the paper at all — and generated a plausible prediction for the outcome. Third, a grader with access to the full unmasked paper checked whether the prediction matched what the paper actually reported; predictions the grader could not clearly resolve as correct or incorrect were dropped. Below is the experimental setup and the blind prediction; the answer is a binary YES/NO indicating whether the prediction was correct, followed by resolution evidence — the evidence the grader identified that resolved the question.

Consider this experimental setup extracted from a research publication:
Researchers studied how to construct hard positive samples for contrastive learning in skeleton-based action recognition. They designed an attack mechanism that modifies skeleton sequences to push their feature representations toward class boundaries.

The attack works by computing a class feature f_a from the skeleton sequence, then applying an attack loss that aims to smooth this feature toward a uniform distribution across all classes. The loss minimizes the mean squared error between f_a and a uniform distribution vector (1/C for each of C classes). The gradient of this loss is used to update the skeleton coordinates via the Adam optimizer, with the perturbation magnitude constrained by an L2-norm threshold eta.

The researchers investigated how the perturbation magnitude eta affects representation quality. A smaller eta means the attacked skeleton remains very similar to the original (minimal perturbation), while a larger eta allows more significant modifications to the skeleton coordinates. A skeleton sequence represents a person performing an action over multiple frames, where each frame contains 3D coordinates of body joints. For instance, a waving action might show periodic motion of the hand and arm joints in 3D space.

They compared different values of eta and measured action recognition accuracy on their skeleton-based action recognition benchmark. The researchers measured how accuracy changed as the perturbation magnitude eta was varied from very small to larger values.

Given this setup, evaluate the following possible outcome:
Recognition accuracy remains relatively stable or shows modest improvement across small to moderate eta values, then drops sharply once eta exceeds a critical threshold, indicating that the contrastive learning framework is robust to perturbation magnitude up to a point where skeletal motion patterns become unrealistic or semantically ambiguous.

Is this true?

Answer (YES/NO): NO